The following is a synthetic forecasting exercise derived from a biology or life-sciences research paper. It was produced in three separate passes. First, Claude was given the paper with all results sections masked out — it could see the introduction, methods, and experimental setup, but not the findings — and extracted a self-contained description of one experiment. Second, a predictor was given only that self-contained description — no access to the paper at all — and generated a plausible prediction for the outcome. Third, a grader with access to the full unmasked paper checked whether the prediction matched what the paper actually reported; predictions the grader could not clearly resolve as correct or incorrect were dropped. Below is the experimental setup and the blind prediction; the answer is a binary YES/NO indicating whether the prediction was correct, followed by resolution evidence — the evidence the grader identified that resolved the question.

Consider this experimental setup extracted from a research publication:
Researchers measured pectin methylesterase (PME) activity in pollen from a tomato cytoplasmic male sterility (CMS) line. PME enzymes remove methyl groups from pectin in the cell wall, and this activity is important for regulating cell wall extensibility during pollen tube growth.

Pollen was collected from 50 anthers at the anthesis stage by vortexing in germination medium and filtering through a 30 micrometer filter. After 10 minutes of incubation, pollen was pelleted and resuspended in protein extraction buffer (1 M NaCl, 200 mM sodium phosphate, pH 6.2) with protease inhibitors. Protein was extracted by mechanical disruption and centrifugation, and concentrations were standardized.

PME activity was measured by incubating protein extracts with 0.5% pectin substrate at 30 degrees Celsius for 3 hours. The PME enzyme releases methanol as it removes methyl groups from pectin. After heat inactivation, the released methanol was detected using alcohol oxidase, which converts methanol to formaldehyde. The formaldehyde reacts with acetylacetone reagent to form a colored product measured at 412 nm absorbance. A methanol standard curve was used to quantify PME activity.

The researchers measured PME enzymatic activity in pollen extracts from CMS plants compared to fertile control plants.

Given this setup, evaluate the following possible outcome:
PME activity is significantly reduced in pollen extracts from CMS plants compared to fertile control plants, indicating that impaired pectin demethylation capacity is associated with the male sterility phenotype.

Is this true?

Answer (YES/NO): YES